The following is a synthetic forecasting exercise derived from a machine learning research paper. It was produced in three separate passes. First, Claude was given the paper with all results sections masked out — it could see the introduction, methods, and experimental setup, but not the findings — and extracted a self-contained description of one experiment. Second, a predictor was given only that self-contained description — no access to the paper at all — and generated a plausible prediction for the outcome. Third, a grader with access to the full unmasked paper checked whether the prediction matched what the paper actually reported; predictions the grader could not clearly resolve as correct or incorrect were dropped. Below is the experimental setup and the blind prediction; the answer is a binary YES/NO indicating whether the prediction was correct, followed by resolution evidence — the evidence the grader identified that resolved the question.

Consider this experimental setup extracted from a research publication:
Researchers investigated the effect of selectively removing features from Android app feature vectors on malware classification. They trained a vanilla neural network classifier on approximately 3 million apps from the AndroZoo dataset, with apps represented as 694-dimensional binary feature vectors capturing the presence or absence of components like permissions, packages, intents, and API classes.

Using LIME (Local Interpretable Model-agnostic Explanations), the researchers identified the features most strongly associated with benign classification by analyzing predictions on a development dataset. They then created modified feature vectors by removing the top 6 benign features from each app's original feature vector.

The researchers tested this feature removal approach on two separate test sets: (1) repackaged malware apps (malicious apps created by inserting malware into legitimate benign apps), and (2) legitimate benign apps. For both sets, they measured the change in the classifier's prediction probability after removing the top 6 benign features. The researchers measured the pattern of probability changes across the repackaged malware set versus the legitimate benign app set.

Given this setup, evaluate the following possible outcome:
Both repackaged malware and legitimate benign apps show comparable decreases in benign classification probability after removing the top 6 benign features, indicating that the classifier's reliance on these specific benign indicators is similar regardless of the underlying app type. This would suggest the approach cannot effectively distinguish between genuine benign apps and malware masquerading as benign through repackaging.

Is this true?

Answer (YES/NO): NO